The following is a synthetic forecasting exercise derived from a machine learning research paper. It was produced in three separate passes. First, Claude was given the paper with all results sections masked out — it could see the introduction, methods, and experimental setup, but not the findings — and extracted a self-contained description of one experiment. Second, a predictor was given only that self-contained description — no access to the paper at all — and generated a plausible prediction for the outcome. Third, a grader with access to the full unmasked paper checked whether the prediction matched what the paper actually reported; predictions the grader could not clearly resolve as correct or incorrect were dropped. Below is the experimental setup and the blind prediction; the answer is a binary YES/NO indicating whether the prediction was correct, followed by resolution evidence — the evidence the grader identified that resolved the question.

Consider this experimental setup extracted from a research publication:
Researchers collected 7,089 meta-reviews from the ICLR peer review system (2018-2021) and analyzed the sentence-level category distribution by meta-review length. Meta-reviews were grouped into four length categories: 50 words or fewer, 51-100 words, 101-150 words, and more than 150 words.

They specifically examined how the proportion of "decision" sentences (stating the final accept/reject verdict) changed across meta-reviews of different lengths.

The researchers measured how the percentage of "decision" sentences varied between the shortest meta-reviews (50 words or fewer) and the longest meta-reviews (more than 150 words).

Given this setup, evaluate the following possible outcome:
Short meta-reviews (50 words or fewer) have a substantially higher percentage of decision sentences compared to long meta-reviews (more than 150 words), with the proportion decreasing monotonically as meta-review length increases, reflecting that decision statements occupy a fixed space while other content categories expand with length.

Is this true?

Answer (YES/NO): YES